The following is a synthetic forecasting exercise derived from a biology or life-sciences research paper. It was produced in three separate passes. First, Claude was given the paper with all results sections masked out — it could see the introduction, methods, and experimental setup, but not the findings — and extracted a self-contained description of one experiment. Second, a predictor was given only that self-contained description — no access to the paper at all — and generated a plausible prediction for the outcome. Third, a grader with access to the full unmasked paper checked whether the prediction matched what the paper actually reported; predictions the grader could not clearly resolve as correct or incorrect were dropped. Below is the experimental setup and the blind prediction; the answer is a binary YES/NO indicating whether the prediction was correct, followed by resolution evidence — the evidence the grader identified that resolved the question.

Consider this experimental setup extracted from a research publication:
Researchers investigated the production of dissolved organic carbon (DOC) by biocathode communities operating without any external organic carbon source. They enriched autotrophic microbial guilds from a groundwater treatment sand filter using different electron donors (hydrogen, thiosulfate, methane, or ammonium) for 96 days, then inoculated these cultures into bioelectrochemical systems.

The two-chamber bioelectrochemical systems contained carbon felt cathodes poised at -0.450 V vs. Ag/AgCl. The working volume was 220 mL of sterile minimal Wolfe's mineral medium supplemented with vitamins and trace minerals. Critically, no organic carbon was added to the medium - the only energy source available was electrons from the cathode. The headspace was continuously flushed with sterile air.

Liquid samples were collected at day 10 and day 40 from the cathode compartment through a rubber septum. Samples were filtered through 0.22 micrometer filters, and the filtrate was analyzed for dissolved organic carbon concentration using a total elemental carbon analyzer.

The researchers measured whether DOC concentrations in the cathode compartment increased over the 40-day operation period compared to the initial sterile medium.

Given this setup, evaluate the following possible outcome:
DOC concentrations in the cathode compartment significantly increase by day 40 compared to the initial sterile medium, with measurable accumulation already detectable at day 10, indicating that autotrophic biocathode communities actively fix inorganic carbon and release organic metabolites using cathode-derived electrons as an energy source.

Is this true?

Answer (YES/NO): NO